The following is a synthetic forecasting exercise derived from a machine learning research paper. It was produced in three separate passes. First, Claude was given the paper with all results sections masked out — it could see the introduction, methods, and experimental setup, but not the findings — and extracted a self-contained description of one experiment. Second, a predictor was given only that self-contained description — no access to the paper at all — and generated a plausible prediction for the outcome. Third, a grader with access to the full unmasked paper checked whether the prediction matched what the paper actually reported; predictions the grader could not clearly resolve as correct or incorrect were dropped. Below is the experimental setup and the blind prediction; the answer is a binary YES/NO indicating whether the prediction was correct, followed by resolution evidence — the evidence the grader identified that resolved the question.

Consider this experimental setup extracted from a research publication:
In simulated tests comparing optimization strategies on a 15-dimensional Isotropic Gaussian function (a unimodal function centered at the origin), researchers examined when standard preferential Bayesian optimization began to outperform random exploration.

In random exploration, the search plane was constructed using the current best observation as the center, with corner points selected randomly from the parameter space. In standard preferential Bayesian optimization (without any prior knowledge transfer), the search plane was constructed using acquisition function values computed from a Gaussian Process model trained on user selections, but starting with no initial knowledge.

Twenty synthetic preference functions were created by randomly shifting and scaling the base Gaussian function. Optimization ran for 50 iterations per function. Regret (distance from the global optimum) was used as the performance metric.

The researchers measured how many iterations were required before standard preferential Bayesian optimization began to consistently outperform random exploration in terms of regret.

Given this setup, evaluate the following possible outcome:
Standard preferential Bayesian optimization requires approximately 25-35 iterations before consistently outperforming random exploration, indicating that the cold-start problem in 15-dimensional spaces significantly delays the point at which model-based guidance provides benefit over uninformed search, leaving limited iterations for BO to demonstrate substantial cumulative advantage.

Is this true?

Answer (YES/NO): NO